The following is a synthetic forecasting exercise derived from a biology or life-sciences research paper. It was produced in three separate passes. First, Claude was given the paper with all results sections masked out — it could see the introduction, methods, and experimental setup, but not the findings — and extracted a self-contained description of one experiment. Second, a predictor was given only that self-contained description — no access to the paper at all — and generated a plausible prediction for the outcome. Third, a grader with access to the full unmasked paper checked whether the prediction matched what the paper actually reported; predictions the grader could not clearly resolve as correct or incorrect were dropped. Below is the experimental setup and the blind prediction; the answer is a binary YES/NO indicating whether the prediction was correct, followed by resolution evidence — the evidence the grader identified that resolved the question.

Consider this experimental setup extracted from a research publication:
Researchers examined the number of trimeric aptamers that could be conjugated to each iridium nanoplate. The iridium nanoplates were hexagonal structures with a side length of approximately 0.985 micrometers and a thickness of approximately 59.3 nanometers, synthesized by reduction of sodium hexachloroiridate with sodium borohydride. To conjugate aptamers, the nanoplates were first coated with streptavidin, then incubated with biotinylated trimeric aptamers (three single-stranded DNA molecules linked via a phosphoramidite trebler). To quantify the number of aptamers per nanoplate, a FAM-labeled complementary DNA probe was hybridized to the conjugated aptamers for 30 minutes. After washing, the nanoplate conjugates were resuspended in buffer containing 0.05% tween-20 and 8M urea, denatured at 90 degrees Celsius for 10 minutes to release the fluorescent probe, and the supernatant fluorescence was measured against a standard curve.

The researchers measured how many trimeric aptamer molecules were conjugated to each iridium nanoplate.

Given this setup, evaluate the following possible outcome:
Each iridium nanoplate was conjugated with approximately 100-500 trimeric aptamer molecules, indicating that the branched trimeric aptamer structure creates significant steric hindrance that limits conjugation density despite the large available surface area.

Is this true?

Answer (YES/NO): NO